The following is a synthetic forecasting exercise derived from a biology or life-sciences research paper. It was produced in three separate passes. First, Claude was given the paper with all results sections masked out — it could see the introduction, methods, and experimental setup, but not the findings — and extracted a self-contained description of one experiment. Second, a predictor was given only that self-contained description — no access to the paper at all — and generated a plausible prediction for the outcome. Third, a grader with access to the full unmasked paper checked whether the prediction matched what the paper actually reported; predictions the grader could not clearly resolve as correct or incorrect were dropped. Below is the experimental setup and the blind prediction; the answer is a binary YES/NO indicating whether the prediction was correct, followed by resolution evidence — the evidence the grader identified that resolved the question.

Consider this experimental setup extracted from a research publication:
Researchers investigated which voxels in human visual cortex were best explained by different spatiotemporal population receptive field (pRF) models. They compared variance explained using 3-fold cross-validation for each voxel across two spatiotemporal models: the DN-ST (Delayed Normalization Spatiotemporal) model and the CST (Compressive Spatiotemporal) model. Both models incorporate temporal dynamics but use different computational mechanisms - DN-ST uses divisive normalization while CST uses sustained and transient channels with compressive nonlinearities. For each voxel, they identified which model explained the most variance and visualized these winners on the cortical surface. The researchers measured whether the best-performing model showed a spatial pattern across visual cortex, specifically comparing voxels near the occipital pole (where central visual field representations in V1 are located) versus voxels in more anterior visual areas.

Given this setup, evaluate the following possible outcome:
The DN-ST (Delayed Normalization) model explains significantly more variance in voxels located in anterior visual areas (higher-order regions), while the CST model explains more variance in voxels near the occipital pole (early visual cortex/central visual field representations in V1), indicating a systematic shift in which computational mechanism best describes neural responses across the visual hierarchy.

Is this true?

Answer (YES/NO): NO